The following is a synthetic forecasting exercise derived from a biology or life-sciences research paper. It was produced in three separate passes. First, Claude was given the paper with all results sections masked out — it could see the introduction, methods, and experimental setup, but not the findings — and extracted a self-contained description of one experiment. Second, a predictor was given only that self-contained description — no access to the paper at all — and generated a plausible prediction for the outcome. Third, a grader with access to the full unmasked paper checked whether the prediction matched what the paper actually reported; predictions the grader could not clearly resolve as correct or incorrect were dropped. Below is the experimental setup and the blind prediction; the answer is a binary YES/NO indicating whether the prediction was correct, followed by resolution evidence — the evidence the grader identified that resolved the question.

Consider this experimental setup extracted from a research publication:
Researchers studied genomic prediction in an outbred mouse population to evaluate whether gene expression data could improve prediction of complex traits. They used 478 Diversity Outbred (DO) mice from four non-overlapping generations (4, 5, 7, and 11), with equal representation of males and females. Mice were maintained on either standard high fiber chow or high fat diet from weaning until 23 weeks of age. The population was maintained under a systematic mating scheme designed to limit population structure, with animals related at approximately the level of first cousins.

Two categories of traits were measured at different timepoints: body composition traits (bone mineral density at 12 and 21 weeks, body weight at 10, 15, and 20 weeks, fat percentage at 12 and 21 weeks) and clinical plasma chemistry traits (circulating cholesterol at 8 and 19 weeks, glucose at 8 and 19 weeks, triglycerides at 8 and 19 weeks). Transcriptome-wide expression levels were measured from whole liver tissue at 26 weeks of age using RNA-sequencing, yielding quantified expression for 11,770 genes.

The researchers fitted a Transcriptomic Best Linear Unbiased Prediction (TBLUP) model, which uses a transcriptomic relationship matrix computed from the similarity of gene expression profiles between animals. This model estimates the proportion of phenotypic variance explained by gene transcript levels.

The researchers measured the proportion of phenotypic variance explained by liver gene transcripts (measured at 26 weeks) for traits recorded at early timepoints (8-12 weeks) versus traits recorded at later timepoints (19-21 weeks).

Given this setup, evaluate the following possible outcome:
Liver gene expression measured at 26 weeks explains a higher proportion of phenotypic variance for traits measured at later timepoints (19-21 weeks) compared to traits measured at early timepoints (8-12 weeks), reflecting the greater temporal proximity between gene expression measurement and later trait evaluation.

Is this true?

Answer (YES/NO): YES